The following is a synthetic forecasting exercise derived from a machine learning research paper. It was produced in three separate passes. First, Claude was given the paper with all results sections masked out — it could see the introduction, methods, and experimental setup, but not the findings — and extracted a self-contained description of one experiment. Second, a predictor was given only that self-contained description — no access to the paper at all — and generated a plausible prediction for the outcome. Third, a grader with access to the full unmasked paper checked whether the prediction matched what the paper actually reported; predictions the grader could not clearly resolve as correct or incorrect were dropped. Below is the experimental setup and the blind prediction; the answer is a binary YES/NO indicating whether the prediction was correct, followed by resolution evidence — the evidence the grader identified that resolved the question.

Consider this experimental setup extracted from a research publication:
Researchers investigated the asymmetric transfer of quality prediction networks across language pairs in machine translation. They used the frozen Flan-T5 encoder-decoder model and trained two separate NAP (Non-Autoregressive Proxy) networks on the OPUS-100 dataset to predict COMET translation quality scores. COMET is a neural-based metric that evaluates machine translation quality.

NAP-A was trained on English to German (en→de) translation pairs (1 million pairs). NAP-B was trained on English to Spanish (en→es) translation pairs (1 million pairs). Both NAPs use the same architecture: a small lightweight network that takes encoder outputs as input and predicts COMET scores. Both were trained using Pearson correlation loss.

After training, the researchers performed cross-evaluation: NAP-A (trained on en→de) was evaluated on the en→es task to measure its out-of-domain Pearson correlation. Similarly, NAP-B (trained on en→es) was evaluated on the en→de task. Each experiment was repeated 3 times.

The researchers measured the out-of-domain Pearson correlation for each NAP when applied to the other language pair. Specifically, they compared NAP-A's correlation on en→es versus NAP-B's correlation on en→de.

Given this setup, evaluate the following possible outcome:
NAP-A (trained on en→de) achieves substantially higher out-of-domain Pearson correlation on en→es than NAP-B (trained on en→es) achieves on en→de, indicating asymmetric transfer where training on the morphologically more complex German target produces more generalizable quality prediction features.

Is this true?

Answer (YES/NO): NO